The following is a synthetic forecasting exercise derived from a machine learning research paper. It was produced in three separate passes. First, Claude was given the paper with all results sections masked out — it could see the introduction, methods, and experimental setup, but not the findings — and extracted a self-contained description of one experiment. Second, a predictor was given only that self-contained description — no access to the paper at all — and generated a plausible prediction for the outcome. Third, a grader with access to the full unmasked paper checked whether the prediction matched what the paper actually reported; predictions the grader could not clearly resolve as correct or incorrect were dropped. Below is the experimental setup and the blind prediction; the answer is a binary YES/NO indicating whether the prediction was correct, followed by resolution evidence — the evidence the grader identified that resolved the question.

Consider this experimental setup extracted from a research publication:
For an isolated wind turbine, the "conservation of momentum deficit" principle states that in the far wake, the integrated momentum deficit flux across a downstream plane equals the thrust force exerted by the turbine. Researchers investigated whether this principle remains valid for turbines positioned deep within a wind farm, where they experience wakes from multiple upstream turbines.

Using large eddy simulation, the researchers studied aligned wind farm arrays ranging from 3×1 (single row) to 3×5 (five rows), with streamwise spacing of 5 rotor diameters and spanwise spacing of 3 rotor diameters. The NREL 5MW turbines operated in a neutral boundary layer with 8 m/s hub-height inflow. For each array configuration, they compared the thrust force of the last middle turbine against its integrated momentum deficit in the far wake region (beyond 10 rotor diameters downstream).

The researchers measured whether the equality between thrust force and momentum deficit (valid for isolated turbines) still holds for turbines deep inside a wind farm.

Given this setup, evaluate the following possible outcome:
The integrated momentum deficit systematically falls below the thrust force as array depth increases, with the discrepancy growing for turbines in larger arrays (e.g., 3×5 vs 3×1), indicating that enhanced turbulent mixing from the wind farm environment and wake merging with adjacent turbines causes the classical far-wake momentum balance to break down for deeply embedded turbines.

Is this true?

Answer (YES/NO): NO